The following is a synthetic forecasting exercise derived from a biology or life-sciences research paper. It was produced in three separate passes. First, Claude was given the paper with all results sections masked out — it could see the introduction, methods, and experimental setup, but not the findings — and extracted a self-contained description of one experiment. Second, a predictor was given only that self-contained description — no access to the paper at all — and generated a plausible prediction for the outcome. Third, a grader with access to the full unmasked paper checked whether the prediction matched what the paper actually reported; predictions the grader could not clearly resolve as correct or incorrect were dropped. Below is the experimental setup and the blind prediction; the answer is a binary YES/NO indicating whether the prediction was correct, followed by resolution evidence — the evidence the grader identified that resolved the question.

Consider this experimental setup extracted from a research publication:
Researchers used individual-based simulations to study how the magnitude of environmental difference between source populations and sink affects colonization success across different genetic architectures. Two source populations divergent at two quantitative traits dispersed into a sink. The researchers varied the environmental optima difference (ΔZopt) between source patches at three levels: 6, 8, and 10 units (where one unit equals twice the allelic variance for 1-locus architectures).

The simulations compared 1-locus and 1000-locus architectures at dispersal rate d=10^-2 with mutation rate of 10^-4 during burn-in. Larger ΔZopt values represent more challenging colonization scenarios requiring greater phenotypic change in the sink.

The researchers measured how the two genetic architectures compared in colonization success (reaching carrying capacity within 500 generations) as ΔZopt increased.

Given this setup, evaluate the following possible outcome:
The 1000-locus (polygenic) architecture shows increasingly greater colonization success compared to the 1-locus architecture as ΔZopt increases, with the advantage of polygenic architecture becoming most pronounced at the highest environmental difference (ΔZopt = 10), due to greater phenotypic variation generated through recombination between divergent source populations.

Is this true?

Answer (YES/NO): NO